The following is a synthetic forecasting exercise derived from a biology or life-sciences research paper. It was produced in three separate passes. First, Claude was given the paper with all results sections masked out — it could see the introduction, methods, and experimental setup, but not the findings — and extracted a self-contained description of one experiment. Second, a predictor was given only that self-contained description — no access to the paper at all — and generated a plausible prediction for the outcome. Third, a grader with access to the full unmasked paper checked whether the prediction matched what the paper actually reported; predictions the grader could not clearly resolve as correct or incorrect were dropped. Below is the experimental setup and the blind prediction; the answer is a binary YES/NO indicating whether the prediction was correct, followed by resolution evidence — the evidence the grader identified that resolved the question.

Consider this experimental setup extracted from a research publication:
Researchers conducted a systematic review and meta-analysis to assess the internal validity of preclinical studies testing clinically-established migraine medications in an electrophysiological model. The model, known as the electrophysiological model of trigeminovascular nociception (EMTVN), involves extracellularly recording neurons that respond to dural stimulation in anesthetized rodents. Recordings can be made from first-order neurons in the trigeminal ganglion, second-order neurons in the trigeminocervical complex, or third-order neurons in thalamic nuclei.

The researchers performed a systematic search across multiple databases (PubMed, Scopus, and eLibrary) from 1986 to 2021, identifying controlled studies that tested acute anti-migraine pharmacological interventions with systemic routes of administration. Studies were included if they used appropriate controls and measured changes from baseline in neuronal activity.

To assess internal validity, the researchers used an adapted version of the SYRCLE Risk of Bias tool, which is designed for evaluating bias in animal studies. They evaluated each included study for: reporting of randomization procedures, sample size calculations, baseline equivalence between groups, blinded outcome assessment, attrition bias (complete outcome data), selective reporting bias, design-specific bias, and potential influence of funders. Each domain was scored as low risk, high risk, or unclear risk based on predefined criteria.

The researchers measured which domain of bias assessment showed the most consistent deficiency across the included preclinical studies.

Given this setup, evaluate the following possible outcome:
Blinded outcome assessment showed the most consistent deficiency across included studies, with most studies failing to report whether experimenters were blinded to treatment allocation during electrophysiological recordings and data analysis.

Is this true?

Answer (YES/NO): YES